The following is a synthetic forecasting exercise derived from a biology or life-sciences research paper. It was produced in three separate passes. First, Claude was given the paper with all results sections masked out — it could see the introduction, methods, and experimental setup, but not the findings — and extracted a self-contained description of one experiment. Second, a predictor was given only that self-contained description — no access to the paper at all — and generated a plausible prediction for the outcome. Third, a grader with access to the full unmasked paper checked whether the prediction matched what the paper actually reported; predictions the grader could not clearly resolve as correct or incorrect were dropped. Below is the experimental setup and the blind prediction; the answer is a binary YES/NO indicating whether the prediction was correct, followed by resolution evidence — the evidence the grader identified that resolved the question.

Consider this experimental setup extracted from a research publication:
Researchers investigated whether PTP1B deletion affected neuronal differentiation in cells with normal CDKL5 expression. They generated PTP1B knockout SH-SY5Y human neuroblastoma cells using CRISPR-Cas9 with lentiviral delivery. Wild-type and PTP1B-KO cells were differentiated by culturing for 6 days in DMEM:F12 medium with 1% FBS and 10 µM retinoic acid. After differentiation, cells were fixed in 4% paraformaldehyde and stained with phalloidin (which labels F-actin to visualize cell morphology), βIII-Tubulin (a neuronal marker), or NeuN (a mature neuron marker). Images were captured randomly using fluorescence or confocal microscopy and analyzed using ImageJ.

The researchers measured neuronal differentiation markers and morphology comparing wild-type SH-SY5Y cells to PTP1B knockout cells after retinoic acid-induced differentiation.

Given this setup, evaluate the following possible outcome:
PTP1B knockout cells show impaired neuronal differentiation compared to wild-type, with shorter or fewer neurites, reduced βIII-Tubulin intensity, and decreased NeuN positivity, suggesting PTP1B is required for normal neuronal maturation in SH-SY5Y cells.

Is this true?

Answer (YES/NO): NO